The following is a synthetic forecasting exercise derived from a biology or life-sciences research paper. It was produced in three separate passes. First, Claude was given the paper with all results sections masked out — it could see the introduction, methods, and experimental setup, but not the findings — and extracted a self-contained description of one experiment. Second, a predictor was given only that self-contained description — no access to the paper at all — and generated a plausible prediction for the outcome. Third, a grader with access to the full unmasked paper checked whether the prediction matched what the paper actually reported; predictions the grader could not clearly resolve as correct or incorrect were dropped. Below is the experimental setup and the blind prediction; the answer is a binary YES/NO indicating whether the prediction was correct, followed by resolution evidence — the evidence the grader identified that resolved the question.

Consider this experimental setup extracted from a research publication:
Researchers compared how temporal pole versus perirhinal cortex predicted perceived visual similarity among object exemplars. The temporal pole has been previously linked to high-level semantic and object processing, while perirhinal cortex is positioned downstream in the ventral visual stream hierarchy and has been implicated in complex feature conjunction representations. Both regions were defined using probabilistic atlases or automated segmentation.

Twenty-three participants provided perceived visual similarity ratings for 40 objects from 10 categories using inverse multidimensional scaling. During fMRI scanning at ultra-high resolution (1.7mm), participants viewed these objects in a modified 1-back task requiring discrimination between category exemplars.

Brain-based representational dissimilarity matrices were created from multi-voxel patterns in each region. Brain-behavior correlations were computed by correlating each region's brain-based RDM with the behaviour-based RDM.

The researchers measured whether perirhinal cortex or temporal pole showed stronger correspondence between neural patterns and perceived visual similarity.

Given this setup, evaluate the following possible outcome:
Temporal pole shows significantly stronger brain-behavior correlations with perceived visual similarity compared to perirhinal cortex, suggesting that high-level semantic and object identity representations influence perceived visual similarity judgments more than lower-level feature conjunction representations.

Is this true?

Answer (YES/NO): NO